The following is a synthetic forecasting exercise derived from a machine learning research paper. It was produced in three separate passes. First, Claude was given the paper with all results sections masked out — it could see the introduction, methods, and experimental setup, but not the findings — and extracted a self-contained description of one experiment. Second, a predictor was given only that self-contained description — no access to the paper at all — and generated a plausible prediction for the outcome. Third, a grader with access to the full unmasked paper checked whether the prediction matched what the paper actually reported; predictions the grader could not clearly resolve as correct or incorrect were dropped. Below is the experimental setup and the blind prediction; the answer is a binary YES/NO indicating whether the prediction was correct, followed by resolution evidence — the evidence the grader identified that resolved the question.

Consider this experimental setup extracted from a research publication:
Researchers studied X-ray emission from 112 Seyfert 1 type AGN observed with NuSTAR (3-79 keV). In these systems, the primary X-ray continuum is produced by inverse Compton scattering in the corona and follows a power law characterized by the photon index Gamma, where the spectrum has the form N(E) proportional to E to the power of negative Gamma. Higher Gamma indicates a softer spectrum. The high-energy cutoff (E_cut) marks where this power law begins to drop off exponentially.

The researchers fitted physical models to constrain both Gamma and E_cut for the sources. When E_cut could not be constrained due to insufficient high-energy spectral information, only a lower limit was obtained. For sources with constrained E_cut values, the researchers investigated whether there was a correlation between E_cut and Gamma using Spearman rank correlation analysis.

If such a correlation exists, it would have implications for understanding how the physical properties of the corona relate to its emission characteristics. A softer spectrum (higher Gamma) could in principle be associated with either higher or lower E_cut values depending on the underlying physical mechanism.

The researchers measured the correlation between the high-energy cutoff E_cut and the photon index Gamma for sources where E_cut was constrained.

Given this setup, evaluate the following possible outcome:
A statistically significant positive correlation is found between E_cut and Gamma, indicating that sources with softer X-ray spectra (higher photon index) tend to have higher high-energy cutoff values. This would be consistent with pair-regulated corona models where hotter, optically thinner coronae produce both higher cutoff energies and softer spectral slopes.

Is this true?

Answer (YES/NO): YES